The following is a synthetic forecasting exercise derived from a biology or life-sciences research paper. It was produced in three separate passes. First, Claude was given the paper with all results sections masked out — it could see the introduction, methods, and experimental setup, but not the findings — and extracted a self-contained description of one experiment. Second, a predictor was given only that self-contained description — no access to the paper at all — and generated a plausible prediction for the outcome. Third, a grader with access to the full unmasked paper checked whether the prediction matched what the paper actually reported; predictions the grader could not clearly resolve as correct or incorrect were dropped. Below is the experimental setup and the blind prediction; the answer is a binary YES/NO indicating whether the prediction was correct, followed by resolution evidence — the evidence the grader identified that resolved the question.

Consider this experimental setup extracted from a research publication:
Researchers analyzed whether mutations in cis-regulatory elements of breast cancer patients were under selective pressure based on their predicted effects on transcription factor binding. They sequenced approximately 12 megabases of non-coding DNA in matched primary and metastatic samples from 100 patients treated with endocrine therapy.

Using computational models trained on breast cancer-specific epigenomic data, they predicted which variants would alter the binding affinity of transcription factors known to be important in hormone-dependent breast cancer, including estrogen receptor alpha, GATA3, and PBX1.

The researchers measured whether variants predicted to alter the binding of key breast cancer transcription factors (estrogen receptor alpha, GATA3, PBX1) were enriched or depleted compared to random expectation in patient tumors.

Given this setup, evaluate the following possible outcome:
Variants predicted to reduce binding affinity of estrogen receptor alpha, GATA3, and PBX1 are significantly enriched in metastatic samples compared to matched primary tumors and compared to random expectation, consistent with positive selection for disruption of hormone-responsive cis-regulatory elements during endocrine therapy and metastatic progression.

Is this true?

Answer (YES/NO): NO